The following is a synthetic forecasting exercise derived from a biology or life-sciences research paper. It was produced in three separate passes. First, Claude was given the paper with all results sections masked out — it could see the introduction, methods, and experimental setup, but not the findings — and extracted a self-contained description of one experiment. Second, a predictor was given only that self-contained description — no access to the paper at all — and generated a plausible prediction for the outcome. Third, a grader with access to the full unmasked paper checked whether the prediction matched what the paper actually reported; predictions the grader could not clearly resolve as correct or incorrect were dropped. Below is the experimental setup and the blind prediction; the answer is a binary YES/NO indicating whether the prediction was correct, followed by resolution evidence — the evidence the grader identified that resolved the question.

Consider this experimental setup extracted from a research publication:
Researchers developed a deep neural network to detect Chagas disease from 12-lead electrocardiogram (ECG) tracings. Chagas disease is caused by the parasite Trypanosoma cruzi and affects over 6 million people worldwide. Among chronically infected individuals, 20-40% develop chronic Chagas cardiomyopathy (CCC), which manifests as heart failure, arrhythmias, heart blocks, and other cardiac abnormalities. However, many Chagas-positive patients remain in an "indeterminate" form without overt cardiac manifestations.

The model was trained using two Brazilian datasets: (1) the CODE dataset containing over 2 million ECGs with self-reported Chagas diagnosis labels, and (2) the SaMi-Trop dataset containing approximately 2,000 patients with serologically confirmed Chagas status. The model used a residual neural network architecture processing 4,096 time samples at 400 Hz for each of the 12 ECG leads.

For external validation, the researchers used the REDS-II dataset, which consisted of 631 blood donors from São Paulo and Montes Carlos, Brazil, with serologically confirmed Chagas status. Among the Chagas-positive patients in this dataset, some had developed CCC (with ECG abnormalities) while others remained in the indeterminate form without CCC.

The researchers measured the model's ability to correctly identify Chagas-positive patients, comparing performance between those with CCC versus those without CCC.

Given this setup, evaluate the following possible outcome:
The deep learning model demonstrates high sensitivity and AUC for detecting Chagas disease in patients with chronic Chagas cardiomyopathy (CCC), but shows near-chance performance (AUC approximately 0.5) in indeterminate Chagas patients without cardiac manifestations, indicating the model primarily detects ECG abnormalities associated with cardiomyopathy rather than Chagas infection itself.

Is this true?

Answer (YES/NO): NO